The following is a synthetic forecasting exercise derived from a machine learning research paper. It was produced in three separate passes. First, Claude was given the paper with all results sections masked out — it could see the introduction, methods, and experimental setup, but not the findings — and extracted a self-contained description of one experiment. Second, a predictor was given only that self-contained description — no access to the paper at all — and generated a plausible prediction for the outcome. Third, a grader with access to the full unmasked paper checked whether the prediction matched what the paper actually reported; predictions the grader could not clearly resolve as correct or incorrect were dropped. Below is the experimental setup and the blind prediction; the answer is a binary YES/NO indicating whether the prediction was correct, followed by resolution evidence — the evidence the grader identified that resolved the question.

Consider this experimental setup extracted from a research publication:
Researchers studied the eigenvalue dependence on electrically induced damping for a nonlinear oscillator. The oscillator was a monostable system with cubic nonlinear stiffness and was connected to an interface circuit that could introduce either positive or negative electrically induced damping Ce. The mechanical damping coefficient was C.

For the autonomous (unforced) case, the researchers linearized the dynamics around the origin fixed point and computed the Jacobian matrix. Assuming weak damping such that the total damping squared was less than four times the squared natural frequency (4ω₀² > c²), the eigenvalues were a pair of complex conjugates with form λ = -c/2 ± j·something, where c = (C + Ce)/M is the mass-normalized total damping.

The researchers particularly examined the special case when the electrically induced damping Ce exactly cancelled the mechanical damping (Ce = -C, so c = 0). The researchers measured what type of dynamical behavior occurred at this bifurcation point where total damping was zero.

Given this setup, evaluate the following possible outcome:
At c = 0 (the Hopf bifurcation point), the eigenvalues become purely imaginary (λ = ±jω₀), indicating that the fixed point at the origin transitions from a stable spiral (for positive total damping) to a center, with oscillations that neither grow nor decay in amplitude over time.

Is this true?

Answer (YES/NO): YES